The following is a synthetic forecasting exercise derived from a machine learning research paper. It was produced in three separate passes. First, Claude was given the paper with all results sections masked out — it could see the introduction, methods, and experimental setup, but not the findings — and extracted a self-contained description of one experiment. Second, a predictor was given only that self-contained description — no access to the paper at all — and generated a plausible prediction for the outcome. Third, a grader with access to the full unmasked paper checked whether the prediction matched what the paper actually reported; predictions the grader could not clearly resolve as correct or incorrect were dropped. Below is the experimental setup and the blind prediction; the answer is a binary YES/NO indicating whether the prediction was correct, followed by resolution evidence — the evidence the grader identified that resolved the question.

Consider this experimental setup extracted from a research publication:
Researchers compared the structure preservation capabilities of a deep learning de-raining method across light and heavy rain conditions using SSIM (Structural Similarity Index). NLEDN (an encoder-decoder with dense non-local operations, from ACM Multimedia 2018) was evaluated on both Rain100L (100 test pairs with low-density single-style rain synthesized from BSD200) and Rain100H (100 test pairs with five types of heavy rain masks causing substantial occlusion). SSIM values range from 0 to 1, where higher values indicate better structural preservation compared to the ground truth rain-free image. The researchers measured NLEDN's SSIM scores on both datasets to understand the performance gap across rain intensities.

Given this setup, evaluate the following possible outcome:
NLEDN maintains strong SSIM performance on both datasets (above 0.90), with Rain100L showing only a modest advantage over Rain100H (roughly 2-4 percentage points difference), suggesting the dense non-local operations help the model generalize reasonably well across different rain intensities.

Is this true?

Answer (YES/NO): NO